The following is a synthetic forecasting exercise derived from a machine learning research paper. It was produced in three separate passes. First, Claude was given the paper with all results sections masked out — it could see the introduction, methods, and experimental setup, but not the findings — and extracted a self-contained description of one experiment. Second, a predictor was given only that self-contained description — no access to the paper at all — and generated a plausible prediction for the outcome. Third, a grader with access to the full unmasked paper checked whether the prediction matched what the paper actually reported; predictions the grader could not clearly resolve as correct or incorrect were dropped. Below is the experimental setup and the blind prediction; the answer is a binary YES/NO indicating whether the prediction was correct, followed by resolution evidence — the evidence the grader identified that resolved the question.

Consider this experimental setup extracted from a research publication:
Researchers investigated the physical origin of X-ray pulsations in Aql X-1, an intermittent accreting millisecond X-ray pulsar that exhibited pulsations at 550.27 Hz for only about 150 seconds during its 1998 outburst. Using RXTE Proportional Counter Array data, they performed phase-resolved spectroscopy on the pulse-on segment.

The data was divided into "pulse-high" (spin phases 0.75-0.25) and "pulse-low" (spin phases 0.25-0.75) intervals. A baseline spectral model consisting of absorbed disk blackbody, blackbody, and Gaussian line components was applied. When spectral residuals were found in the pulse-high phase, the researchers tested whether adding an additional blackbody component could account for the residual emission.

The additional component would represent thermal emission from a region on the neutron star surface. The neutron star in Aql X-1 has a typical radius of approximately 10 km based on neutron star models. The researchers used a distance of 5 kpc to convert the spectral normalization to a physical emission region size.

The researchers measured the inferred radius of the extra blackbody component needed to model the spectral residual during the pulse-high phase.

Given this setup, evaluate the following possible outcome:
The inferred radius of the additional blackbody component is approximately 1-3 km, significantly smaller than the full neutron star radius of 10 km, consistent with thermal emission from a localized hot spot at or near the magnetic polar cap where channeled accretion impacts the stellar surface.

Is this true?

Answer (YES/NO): YES